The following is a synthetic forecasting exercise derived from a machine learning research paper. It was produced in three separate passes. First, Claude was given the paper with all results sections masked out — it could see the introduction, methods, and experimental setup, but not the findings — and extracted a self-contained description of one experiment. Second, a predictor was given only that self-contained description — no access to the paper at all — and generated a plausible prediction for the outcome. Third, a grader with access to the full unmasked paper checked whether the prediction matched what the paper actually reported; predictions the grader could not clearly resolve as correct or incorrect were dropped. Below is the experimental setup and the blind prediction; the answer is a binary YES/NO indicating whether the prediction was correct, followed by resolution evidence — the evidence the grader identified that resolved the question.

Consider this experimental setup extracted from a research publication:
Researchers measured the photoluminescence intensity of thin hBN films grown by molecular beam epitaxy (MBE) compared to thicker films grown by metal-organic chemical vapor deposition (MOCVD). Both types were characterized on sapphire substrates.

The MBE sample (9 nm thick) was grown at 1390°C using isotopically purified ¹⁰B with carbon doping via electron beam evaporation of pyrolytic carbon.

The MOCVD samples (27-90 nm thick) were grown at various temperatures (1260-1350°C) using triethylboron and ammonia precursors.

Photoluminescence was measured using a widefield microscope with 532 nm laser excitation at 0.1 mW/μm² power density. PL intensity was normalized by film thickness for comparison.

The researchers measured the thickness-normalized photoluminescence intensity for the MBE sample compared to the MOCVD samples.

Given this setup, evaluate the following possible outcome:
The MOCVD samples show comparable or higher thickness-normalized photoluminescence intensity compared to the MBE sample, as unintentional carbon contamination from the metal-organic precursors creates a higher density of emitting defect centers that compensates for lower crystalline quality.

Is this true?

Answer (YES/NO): NO